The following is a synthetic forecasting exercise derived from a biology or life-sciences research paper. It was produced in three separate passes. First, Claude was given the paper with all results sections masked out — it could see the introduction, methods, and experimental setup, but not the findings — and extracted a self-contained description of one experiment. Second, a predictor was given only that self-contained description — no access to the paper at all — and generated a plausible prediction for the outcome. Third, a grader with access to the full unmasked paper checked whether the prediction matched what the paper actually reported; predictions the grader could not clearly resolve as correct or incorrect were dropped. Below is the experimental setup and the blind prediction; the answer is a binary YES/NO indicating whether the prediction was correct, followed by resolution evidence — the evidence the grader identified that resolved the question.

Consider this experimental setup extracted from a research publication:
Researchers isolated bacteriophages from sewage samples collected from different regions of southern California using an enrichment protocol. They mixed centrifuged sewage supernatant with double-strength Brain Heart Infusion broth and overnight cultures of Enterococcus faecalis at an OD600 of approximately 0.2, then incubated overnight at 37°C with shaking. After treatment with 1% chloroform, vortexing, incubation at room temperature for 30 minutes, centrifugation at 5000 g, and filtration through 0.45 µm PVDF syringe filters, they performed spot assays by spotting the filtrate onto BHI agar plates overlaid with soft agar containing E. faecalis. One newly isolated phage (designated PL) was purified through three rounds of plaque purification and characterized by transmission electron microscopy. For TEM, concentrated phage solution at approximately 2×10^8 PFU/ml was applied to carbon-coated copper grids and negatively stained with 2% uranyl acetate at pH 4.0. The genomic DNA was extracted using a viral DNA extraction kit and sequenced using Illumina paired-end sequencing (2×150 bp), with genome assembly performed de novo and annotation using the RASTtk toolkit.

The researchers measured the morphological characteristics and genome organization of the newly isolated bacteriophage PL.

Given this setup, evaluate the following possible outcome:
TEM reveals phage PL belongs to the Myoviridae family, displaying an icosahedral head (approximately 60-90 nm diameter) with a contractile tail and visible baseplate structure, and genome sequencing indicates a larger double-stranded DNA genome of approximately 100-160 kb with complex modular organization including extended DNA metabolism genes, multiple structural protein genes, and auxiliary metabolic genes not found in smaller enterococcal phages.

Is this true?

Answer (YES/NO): NO